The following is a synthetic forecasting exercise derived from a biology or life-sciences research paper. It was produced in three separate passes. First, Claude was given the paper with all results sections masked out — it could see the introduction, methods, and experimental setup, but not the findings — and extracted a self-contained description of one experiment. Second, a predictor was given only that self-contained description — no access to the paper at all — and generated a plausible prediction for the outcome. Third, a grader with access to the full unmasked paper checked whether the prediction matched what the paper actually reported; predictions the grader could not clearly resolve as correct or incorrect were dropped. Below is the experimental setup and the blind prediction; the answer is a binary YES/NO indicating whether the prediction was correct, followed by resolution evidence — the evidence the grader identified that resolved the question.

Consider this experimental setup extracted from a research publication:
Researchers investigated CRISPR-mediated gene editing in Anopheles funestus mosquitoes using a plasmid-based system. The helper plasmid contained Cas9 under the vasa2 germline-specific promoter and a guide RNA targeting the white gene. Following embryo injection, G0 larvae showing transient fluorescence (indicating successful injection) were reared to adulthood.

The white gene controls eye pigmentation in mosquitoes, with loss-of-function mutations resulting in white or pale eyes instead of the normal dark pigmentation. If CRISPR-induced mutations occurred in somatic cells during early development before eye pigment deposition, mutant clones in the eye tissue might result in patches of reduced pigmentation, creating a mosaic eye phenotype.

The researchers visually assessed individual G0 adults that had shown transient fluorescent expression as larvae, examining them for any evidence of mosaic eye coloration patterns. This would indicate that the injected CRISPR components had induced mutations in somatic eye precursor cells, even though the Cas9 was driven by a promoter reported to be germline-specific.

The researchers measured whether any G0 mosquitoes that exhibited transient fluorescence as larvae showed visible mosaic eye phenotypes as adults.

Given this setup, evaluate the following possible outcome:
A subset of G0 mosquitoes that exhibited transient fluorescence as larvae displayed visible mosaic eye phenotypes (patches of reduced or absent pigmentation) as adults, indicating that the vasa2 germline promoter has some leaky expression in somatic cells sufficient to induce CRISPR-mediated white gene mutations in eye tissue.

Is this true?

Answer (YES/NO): NO